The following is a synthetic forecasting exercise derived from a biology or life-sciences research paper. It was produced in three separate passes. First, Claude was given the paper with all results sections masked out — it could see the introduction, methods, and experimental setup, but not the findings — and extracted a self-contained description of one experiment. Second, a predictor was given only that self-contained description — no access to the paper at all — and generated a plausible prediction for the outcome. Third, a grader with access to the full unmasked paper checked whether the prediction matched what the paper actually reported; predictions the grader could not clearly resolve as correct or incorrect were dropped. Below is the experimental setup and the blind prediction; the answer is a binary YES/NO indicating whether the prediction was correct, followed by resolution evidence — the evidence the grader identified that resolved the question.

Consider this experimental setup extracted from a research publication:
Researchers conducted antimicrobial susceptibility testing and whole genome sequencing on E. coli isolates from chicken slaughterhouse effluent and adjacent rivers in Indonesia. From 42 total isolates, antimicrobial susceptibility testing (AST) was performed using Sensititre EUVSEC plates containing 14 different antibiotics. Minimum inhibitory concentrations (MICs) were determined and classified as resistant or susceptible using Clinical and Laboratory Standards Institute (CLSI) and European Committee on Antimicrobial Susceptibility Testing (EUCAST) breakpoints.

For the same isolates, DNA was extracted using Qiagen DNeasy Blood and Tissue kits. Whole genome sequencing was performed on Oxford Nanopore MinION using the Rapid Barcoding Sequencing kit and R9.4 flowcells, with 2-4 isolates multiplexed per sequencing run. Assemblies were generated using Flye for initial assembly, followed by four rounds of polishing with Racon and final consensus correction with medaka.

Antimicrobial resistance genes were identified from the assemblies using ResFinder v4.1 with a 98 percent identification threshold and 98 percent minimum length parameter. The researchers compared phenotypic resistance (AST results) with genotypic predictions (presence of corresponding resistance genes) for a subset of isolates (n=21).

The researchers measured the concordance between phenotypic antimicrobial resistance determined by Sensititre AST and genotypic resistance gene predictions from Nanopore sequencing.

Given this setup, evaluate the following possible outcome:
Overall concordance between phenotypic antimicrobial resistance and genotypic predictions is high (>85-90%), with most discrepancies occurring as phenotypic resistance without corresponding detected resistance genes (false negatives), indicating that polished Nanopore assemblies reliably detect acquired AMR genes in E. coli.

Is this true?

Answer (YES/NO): NO